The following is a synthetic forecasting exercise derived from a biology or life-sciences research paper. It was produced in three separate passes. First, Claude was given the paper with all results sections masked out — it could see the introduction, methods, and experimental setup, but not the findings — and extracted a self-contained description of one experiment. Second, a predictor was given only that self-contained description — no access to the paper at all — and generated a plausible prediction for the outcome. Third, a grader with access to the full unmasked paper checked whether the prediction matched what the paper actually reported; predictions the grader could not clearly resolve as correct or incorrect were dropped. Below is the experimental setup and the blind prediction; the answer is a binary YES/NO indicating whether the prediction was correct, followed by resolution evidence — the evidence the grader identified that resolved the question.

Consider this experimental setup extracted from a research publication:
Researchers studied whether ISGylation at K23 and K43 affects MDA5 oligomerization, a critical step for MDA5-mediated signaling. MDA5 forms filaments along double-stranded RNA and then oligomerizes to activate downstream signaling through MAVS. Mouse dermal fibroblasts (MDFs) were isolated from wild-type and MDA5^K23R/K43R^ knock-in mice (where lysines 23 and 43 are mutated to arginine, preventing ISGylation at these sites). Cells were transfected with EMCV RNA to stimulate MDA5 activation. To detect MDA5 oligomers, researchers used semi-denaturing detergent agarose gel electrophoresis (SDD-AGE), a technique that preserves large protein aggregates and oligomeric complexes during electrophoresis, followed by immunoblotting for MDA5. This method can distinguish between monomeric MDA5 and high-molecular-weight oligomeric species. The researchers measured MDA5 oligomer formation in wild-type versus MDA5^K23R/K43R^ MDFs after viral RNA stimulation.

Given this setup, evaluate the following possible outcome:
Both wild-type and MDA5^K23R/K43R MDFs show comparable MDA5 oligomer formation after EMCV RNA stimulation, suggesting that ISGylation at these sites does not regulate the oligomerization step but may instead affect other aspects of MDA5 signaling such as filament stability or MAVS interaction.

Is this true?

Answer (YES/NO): NO